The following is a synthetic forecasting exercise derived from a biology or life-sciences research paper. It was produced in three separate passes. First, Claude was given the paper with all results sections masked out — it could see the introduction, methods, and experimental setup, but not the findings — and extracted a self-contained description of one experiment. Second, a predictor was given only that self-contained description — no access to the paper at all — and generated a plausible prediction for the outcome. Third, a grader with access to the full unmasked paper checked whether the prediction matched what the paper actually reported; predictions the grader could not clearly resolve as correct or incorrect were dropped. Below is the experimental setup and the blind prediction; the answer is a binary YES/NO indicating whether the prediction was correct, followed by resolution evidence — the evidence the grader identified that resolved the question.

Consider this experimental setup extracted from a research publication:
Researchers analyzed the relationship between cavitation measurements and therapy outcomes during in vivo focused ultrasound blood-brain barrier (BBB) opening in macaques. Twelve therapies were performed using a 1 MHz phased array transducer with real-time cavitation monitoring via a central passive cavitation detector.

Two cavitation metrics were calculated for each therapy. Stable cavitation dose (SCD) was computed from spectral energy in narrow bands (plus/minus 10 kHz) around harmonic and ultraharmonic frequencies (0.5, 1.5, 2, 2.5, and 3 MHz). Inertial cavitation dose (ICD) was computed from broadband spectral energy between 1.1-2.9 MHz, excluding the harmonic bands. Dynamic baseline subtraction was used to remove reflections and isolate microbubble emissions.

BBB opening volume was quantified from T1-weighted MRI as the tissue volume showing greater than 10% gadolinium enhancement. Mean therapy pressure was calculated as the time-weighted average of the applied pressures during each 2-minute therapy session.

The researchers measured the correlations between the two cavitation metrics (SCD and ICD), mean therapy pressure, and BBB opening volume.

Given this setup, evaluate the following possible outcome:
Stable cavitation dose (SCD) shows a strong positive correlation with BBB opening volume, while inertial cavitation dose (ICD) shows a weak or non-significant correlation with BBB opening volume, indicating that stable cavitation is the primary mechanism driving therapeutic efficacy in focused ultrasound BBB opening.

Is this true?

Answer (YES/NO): NO